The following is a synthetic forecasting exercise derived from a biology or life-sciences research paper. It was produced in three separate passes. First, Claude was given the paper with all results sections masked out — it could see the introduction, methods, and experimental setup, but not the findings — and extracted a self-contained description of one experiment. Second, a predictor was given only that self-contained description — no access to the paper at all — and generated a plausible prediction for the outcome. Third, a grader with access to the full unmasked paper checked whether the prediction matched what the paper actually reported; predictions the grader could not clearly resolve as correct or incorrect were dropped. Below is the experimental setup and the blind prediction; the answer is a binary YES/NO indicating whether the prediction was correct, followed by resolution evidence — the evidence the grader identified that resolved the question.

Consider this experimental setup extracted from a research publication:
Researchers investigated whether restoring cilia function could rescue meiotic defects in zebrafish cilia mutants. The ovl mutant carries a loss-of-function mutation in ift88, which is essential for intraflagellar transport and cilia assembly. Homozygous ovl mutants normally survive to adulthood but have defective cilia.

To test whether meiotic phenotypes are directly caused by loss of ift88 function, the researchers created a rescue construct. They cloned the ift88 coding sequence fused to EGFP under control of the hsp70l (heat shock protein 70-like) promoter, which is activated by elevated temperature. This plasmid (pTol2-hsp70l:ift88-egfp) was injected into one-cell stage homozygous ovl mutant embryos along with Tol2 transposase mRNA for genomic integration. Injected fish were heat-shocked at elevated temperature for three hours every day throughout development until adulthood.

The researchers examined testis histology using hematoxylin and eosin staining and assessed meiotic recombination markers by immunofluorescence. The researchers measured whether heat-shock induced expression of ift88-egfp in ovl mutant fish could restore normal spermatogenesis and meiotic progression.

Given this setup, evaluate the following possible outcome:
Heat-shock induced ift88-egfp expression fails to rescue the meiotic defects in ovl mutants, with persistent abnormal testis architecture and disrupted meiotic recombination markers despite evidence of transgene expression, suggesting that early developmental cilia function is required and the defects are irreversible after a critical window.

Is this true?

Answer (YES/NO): NO